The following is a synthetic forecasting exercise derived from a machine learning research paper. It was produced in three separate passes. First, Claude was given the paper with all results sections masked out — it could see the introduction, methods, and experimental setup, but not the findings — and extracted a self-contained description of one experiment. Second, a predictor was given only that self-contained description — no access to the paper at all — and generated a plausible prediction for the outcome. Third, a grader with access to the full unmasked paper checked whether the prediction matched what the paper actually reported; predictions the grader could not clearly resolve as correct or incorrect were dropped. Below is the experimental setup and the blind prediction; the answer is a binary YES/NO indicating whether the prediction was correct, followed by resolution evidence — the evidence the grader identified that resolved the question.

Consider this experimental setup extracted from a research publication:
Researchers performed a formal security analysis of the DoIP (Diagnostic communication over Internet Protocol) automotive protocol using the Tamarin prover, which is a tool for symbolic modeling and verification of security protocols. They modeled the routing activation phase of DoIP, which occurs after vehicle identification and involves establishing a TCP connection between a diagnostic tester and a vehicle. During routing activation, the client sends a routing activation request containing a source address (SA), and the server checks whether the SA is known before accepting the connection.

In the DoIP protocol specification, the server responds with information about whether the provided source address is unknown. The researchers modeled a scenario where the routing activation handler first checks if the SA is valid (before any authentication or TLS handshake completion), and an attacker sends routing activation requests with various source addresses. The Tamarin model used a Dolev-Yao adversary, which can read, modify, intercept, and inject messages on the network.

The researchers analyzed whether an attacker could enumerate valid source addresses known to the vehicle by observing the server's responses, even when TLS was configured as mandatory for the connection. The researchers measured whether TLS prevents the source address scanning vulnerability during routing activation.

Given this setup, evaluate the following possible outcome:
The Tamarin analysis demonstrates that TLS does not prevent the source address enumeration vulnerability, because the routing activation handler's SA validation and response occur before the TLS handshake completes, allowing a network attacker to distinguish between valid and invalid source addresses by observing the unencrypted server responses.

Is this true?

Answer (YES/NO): YES